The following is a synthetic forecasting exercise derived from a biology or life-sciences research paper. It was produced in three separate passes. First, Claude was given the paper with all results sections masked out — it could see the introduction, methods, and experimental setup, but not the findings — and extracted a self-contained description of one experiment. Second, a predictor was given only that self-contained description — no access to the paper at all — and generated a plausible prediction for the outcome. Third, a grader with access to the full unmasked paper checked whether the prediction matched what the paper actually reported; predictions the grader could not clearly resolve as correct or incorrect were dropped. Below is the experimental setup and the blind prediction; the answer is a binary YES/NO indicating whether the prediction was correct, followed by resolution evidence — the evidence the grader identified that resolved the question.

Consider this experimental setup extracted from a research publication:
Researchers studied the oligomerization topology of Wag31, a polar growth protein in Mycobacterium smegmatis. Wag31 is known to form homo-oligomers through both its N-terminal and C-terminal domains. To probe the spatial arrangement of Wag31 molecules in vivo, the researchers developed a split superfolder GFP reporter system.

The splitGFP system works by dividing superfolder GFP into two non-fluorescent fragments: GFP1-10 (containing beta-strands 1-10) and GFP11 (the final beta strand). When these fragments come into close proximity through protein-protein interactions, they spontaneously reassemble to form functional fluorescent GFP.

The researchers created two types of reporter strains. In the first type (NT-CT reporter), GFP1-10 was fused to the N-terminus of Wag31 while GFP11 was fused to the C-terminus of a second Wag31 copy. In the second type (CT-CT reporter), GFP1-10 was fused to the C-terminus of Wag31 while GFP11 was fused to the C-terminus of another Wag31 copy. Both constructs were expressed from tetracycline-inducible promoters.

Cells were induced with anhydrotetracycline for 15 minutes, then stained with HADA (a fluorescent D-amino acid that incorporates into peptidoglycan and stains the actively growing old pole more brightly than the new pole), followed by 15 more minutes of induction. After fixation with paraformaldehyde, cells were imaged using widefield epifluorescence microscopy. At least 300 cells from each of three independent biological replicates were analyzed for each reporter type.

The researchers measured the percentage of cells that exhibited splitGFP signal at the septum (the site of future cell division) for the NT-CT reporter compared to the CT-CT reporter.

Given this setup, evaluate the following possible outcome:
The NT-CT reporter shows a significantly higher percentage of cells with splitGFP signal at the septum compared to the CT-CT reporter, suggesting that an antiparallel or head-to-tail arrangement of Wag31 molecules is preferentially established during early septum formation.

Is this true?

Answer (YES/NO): NO